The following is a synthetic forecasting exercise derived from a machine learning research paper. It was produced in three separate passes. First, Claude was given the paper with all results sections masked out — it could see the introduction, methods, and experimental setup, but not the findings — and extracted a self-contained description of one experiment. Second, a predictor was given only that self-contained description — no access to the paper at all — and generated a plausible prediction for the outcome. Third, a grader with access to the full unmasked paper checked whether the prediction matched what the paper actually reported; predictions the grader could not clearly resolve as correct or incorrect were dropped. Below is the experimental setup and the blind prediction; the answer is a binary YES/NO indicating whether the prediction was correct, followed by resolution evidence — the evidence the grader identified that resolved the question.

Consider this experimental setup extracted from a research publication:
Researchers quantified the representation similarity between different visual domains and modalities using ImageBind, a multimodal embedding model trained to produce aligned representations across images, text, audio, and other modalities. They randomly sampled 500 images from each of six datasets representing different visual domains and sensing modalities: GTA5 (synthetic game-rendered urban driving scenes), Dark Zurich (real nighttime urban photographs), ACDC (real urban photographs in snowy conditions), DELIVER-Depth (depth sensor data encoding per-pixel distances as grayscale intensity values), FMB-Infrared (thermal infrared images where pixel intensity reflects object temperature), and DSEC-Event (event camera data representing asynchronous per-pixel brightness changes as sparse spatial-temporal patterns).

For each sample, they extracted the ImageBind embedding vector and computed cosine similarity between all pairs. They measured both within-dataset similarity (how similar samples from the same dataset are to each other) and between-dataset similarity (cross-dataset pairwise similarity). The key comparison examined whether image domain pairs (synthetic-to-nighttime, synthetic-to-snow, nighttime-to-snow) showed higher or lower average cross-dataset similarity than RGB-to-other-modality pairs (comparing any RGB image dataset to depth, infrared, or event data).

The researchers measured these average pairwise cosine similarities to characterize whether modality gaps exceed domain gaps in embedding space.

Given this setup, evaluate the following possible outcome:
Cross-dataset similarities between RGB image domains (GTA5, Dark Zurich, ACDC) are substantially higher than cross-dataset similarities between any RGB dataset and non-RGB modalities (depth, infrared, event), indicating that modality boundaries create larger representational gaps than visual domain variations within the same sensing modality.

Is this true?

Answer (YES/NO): YES